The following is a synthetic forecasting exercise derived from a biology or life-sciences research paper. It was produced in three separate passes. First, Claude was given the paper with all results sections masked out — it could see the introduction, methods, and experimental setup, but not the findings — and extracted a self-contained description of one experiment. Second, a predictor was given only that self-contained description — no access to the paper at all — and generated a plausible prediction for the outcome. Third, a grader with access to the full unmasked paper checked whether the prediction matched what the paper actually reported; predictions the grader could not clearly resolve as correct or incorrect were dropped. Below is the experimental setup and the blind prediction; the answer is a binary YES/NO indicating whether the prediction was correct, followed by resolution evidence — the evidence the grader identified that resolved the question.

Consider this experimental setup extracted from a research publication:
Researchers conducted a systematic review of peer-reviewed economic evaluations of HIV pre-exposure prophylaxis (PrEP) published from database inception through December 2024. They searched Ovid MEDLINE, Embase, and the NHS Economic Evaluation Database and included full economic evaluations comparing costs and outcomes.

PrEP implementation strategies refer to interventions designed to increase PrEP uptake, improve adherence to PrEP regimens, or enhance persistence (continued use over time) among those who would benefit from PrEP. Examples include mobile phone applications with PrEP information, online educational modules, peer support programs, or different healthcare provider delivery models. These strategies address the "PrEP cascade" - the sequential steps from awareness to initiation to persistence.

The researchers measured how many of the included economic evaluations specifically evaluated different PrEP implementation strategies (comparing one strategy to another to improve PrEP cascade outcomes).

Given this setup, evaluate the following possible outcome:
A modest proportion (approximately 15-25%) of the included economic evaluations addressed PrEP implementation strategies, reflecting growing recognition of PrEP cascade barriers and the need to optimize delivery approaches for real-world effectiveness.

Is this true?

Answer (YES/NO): NO